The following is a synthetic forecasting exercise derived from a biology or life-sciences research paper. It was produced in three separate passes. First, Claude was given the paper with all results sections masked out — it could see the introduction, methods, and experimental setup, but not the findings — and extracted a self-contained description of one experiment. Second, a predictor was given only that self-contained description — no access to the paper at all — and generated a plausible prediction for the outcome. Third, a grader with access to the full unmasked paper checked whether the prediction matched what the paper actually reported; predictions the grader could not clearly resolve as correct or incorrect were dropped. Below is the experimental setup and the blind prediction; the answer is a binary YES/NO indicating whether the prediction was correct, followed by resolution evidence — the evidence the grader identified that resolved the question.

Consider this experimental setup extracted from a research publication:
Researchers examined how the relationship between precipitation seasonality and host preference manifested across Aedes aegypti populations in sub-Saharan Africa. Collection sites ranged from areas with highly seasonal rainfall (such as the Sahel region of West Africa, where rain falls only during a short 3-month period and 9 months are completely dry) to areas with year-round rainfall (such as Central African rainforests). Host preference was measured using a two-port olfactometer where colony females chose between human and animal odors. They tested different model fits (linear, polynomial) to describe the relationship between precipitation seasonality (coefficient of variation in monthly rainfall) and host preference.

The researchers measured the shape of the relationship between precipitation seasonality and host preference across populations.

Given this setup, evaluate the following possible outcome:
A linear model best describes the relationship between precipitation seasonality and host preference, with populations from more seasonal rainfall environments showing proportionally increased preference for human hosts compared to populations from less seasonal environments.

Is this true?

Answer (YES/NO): NO